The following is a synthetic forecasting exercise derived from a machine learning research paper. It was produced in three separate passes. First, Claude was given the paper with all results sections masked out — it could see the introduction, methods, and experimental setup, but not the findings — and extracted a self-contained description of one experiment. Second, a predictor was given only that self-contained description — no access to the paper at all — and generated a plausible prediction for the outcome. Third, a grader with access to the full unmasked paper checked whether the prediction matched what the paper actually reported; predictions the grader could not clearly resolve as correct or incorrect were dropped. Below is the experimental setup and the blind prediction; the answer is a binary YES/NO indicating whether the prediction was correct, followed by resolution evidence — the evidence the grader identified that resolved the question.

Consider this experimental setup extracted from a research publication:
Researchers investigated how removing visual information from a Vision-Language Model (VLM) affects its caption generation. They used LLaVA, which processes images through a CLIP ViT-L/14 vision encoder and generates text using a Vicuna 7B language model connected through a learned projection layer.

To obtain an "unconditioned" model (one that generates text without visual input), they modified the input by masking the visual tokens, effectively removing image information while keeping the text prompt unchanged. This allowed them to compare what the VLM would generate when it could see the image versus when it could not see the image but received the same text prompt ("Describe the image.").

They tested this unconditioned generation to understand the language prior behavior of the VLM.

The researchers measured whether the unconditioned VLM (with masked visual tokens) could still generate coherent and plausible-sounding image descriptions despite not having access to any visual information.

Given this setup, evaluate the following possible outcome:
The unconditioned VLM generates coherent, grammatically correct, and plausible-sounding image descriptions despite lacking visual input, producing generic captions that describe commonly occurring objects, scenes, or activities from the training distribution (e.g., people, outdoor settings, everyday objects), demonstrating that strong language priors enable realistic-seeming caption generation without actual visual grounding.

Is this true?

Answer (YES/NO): YES